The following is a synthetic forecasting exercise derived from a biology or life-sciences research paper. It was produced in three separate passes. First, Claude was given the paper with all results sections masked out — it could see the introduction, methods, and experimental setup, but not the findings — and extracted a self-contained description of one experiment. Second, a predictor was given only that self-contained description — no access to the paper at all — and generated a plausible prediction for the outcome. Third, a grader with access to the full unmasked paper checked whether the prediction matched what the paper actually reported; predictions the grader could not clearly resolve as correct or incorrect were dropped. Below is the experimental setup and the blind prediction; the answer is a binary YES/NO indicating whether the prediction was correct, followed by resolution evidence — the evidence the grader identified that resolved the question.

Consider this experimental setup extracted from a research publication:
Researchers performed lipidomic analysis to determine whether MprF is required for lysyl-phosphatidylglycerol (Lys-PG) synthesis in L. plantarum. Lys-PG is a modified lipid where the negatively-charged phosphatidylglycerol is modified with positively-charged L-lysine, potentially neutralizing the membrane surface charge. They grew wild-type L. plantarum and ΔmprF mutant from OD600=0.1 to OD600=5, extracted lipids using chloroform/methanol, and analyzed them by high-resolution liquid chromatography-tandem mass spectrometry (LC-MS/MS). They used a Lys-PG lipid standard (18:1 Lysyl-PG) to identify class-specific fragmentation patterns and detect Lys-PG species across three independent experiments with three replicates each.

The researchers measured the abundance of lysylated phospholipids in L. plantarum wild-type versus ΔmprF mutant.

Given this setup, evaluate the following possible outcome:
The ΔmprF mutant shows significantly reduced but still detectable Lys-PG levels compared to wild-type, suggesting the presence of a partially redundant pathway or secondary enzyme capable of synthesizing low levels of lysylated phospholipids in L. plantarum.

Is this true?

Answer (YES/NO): NO